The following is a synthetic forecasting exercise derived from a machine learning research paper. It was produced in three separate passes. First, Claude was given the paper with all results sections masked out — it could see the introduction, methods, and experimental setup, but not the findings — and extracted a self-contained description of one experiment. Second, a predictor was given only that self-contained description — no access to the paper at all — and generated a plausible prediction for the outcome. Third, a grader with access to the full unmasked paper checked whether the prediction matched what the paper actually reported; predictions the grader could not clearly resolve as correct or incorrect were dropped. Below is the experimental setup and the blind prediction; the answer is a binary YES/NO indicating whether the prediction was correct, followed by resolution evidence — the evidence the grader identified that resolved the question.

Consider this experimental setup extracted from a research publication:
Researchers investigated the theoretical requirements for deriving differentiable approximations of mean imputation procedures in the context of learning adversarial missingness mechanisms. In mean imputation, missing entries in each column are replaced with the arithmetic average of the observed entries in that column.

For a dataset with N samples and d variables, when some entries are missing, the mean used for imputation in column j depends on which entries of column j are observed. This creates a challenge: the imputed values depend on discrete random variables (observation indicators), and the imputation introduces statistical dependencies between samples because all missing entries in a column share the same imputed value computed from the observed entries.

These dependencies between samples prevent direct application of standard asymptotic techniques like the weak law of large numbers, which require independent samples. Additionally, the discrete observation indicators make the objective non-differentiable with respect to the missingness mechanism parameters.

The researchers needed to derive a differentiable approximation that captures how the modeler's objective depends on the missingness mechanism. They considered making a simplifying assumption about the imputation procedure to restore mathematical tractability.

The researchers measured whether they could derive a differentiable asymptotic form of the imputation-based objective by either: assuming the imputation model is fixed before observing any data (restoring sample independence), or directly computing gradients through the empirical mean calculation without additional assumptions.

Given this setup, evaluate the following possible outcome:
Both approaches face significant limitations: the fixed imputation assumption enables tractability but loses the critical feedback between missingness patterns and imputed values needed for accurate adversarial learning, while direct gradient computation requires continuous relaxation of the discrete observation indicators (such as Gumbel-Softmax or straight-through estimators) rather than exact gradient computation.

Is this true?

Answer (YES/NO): NO